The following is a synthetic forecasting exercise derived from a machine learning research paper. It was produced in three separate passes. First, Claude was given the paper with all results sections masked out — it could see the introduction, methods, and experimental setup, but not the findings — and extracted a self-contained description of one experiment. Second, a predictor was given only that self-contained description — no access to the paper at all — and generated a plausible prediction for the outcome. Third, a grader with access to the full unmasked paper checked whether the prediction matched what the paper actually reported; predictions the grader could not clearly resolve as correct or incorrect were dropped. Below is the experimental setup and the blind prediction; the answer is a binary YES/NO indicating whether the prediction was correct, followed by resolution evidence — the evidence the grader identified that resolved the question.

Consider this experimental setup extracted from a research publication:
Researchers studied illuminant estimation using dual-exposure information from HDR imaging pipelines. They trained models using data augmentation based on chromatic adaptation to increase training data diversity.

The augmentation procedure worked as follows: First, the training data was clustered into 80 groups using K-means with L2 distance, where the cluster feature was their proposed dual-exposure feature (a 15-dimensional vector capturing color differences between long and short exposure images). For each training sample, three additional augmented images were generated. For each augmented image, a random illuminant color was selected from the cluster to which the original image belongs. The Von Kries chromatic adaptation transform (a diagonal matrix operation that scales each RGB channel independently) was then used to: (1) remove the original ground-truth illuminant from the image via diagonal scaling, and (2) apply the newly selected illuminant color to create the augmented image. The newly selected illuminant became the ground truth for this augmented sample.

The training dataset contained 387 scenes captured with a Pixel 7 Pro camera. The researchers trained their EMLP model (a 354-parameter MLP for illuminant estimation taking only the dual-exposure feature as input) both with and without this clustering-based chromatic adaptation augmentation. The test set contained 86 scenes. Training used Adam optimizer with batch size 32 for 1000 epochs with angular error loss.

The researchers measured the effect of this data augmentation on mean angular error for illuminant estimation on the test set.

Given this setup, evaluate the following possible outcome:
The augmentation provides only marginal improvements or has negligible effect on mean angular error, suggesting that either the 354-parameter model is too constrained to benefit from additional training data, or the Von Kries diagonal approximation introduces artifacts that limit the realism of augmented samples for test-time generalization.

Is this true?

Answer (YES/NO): NO